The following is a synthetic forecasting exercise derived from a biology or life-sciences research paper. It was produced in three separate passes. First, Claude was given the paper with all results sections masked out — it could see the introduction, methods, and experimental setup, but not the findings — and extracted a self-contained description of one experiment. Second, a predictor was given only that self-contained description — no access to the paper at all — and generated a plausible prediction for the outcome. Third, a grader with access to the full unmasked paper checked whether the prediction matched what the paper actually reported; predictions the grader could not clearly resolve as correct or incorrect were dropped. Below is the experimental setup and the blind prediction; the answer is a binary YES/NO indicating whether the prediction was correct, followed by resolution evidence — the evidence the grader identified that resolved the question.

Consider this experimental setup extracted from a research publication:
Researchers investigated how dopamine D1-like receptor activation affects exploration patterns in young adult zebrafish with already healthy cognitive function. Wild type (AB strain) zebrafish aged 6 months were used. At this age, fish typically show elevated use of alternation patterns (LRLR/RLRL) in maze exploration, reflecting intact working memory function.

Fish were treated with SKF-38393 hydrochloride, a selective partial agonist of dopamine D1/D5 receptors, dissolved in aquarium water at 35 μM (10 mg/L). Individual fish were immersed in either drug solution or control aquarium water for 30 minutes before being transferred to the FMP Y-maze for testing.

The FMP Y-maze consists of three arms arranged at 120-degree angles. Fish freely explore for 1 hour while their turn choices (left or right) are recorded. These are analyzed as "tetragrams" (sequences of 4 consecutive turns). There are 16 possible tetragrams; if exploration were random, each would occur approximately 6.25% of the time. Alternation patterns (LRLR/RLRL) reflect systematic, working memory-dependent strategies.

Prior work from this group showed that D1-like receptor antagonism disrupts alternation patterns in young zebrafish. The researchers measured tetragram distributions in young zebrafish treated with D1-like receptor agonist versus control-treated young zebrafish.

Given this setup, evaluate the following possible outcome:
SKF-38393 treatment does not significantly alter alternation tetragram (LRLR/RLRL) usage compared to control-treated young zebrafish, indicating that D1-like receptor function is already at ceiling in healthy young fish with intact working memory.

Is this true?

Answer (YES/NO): YES